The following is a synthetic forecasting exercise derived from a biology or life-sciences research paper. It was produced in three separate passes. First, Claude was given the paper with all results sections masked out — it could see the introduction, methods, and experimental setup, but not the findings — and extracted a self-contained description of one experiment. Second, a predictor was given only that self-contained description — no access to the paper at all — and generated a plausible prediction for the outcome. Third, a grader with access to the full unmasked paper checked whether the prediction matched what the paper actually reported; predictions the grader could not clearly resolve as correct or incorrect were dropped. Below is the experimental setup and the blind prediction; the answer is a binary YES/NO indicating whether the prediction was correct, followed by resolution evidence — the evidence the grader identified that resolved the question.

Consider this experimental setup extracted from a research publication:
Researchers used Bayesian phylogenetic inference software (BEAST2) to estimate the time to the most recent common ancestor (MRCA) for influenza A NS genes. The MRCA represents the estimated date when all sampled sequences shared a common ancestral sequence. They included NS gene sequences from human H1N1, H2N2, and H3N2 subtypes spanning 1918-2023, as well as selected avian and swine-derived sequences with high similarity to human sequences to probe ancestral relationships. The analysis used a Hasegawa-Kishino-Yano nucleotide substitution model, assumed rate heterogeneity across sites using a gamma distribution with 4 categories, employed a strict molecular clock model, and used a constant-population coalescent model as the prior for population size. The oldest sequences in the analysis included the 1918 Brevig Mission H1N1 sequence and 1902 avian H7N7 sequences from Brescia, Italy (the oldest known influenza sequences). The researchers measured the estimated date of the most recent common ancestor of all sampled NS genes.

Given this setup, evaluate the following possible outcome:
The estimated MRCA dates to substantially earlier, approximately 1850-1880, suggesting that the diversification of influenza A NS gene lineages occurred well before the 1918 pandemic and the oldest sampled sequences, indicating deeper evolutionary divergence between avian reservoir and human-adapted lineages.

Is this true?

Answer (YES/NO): NO